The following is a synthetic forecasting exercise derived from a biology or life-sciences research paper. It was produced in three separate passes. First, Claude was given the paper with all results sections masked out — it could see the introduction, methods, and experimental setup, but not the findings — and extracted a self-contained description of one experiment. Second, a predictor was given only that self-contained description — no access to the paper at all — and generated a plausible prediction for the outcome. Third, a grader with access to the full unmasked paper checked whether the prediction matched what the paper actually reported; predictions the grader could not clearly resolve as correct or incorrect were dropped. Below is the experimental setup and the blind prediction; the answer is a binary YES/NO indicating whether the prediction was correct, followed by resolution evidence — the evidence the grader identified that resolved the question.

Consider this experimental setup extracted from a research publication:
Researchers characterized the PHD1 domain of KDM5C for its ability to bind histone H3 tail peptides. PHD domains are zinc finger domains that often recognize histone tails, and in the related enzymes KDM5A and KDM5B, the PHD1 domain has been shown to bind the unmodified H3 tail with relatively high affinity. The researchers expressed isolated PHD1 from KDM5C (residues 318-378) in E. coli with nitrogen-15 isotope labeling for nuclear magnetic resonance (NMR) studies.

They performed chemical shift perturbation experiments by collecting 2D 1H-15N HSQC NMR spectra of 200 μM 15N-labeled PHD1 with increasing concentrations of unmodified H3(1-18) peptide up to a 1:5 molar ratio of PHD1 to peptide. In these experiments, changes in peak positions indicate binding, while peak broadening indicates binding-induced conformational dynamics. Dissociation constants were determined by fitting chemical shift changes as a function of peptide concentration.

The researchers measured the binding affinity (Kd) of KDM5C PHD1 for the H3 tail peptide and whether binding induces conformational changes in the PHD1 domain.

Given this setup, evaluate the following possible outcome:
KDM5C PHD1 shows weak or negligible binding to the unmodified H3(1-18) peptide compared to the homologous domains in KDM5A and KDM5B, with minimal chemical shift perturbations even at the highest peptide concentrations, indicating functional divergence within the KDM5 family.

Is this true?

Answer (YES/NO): NO